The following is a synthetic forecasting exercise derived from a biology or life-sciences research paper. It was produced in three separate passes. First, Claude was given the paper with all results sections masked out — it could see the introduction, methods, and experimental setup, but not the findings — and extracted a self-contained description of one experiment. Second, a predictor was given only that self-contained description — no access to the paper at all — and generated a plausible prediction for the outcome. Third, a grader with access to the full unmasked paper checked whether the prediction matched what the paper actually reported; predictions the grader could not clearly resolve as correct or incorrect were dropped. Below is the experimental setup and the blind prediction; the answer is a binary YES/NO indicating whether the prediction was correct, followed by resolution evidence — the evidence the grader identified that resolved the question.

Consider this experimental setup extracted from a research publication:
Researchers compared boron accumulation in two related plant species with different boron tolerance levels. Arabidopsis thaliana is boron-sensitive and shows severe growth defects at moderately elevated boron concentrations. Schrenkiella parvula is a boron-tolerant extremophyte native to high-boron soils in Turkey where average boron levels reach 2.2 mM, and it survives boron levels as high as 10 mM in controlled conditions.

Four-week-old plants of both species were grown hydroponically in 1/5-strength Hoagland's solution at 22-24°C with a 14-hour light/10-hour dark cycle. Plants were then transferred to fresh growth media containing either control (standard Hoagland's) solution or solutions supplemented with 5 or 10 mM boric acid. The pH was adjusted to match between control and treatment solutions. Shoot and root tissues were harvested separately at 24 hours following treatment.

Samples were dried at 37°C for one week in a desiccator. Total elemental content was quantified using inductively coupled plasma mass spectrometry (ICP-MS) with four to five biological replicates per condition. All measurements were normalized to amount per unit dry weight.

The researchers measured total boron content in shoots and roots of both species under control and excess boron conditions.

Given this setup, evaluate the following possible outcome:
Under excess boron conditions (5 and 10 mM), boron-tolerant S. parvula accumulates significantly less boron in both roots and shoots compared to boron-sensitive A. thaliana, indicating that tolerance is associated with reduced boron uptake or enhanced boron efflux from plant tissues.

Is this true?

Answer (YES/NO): YES